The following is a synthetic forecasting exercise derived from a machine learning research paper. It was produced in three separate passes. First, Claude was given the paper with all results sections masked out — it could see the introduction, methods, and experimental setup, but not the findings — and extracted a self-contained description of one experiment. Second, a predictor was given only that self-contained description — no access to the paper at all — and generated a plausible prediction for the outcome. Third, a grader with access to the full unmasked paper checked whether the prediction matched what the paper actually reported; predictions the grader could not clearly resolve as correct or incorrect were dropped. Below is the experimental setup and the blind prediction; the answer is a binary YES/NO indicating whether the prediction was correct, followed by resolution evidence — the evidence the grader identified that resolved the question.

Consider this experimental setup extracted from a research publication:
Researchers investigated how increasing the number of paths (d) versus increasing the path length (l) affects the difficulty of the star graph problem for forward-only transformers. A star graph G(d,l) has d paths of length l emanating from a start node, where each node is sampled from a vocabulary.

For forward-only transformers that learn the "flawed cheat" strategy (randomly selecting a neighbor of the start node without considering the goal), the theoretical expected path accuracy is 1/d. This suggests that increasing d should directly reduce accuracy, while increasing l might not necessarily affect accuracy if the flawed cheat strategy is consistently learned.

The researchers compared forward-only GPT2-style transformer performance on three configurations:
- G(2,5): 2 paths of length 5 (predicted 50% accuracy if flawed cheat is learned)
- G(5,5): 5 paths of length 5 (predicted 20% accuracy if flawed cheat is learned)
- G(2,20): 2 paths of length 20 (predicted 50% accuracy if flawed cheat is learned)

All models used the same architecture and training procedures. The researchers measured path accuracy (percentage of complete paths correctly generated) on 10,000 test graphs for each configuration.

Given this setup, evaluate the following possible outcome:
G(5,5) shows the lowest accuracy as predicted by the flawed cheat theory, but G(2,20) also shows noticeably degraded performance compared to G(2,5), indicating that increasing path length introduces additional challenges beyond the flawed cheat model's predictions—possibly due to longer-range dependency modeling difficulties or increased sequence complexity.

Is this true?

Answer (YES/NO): NO